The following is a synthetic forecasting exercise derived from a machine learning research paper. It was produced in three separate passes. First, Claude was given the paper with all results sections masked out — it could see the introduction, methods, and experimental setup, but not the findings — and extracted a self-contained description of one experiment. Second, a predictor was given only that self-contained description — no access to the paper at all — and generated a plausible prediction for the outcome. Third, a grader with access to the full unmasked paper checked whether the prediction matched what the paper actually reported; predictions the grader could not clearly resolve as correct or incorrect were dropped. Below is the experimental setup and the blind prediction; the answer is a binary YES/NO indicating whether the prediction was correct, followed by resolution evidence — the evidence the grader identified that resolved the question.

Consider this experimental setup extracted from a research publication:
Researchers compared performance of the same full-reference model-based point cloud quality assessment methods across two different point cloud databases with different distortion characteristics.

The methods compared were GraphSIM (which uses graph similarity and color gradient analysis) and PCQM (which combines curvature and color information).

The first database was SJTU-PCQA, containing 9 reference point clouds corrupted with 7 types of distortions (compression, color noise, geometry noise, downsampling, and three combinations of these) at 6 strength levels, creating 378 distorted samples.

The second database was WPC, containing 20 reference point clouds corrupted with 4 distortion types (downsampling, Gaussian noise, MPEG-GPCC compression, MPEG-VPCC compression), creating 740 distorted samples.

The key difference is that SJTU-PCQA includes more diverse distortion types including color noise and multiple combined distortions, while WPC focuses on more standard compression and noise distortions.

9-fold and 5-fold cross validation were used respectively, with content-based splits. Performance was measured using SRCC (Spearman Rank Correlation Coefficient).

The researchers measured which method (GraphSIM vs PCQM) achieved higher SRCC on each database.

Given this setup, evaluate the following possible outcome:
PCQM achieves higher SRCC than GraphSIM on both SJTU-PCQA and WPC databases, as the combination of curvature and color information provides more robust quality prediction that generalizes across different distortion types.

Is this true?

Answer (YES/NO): NO